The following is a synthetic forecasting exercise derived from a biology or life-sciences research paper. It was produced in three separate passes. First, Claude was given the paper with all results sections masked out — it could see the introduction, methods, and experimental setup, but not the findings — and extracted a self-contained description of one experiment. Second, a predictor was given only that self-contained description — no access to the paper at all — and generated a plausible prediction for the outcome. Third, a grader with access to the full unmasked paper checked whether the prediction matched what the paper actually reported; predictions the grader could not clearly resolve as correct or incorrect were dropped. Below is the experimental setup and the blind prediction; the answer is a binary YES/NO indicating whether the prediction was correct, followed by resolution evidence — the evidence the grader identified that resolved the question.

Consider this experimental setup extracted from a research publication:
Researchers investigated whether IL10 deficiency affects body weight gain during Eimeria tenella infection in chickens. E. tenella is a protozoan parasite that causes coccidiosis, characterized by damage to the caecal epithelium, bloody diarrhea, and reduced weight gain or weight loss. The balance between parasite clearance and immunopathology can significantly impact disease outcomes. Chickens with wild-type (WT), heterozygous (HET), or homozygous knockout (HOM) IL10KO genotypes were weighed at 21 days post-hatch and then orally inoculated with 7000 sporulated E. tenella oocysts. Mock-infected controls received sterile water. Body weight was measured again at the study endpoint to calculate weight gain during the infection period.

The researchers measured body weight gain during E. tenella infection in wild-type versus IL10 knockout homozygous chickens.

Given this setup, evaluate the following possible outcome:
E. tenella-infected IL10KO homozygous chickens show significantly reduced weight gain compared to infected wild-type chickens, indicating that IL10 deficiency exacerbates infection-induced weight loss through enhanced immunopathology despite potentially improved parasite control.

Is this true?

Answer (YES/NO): YES